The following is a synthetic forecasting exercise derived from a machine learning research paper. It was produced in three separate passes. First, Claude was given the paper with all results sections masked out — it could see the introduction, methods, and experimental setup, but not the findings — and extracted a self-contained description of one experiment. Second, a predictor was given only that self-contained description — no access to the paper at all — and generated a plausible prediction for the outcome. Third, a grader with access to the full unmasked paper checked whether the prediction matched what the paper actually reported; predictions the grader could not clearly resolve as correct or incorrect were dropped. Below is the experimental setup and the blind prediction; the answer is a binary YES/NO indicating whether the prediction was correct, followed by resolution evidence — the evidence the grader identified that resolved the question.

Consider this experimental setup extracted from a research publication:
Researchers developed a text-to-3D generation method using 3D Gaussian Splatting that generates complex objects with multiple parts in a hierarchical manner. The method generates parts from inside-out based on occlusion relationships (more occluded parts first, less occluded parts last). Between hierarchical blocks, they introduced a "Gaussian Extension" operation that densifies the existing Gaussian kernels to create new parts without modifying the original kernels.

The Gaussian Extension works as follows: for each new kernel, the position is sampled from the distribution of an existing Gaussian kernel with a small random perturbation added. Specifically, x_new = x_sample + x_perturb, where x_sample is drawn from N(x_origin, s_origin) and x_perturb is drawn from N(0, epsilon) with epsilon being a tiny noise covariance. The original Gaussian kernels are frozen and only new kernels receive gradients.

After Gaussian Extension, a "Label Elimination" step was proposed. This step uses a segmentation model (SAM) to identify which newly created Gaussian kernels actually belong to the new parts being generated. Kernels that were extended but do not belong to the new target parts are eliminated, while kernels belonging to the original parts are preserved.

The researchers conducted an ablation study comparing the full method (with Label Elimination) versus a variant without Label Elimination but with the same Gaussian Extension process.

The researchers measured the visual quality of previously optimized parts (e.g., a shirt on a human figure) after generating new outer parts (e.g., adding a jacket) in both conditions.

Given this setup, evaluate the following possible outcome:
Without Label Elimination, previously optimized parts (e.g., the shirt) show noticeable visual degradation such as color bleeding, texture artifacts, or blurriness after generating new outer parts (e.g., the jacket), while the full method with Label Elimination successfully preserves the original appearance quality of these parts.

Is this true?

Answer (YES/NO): YES